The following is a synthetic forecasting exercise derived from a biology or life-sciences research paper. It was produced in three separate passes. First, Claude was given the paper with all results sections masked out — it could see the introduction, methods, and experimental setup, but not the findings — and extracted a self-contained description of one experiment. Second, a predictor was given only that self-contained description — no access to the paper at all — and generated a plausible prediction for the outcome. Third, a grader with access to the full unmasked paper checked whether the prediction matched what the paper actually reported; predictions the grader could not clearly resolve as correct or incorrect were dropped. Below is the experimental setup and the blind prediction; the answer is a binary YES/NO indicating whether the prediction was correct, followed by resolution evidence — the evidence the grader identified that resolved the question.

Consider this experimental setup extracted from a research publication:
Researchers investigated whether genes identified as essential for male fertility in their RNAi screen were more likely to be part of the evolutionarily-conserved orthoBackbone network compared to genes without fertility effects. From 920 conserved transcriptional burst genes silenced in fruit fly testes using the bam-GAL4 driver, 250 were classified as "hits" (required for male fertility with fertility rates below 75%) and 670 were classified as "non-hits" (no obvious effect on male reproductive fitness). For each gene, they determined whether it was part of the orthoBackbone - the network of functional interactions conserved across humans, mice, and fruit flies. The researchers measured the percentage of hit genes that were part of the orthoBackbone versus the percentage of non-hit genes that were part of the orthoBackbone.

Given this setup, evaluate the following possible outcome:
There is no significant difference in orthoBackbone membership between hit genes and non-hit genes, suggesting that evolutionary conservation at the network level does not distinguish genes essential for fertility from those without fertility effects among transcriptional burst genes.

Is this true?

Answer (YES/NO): NO